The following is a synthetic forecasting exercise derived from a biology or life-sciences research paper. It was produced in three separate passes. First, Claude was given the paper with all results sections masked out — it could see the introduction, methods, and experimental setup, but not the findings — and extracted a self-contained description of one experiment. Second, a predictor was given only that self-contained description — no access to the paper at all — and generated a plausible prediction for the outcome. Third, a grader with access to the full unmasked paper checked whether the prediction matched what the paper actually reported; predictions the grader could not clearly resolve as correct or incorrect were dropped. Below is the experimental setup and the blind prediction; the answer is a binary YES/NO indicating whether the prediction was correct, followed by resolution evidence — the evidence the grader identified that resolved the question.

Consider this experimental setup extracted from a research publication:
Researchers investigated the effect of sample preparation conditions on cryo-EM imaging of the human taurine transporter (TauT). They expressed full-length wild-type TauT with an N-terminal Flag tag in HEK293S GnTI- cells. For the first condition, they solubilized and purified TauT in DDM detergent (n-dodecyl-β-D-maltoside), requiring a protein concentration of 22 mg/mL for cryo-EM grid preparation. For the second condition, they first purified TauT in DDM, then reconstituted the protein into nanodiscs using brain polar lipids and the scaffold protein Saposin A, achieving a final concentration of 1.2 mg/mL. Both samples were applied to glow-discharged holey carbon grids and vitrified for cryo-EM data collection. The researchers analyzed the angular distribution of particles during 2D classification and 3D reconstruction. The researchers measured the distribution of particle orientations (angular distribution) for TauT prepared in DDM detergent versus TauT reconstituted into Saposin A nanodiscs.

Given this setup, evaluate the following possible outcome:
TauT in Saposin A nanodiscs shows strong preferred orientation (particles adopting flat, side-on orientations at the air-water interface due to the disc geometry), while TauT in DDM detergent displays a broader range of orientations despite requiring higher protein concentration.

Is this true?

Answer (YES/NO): NO